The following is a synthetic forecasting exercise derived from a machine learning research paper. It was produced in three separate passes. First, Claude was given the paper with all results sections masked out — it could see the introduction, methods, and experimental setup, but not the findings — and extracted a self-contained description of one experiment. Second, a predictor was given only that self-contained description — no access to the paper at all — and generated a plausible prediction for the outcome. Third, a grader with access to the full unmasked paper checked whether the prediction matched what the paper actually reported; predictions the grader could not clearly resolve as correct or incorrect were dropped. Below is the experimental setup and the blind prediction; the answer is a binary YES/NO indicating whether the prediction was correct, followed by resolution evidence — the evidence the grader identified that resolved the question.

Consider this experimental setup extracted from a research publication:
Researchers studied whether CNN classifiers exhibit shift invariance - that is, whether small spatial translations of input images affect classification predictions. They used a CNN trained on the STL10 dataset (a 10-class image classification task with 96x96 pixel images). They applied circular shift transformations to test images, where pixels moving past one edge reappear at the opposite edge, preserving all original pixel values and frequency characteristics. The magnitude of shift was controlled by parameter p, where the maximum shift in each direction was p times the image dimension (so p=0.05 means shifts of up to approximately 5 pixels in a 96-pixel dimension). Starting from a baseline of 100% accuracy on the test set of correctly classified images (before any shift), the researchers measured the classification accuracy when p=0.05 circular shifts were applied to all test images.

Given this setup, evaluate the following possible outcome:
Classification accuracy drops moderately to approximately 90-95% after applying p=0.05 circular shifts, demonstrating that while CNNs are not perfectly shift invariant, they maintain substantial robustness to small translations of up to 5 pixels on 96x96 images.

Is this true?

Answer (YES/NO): NO